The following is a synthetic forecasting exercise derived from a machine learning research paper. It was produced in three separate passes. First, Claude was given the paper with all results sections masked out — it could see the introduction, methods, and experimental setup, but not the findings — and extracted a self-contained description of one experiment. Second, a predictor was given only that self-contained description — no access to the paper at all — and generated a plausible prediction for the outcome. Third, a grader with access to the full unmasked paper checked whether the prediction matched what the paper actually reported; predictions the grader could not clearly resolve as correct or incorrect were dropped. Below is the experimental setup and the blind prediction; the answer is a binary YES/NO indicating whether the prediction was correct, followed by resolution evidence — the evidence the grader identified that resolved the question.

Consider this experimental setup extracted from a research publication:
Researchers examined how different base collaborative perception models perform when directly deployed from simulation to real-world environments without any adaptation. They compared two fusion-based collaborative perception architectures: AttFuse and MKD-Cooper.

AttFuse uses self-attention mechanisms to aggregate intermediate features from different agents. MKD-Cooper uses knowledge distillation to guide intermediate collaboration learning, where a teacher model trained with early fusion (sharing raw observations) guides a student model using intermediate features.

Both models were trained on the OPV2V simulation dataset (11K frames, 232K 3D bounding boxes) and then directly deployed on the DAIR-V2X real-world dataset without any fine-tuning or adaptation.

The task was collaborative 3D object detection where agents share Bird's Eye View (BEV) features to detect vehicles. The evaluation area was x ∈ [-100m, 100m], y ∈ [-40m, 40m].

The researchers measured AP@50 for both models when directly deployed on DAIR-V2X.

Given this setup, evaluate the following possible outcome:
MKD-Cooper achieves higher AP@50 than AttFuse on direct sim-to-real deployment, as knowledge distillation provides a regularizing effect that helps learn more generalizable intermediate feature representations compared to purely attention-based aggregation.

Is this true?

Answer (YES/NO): NO